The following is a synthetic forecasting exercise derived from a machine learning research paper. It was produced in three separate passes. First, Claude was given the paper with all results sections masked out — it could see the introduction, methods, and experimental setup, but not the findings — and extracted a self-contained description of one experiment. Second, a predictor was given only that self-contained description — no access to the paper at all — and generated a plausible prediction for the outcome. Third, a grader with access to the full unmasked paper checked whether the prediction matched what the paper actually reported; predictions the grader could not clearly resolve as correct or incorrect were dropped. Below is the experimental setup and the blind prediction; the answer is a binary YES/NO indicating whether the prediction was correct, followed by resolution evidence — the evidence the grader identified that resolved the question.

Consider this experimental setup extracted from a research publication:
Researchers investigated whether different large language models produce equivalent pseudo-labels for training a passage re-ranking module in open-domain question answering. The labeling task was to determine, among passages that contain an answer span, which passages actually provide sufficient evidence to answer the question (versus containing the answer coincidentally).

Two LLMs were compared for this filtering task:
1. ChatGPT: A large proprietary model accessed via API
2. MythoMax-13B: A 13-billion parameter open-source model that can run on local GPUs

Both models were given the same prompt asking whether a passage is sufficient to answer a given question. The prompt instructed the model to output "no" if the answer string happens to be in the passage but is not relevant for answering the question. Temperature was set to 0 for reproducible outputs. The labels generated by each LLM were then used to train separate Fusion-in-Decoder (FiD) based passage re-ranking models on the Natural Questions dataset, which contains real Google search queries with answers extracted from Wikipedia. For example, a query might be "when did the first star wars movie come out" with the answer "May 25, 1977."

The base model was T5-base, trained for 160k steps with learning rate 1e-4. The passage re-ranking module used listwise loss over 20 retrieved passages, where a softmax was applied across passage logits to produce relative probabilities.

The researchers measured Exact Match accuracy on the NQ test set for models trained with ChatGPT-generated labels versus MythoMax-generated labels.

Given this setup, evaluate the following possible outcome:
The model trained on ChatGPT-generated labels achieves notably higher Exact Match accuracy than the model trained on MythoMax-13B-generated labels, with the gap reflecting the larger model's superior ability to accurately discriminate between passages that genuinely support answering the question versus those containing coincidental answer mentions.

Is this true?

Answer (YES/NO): NO